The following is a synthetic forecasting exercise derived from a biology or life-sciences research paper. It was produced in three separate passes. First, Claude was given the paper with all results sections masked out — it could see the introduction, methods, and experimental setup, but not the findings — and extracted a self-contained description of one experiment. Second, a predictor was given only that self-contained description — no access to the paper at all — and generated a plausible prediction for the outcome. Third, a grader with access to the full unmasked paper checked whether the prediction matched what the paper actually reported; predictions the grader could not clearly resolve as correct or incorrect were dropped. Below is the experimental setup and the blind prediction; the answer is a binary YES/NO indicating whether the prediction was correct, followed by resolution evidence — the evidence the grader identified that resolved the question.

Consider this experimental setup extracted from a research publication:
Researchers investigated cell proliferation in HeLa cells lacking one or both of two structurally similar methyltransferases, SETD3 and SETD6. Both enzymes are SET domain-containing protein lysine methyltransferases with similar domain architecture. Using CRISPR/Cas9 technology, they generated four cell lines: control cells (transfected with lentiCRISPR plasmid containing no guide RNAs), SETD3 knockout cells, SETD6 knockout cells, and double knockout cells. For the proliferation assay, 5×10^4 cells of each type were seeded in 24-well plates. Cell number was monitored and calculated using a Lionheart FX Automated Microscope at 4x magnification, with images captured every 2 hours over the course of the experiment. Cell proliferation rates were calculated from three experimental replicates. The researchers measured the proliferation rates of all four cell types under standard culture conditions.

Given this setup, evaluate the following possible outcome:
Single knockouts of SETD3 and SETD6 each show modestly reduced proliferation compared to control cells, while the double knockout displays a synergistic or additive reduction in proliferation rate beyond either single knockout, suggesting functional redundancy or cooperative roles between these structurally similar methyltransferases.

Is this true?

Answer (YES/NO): NO